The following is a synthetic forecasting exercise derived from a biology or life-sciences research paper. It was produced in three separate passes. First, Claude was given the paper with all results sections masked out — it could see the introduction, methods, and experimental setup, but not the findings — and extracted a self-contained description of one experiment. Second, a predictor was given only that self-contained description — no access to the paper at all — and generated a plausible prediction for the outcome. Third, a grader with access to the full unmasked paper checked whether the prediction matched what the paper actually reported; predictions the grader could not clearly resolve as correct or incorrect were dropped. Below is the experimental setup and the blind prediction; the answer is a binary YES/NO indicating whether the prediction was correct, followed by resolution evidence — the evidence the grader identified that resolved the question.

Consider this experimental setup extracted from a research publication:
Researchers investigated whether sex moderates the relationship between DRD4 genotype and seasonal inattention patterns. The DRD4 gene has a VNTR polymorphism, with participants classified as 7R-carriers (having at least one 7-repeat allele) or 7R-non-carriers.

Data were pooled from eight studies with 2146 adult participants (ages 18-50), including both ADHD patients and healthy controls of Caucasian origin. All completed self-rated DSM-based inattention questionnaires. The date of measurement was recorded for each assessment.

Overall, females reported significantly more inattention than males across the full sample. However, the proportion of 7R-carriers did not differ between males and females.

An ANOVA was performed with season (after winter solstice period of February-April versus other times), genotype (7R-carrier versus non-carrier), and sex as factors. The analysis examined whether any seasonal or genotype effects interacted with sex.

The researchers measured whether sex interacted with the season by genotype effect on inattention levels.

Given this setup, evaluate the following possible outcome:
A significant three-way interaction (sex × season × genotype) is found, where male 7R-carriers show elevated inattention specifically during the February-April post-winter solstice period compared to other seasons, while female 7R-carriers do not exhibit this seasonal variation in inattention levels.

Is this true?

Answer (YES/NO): NO